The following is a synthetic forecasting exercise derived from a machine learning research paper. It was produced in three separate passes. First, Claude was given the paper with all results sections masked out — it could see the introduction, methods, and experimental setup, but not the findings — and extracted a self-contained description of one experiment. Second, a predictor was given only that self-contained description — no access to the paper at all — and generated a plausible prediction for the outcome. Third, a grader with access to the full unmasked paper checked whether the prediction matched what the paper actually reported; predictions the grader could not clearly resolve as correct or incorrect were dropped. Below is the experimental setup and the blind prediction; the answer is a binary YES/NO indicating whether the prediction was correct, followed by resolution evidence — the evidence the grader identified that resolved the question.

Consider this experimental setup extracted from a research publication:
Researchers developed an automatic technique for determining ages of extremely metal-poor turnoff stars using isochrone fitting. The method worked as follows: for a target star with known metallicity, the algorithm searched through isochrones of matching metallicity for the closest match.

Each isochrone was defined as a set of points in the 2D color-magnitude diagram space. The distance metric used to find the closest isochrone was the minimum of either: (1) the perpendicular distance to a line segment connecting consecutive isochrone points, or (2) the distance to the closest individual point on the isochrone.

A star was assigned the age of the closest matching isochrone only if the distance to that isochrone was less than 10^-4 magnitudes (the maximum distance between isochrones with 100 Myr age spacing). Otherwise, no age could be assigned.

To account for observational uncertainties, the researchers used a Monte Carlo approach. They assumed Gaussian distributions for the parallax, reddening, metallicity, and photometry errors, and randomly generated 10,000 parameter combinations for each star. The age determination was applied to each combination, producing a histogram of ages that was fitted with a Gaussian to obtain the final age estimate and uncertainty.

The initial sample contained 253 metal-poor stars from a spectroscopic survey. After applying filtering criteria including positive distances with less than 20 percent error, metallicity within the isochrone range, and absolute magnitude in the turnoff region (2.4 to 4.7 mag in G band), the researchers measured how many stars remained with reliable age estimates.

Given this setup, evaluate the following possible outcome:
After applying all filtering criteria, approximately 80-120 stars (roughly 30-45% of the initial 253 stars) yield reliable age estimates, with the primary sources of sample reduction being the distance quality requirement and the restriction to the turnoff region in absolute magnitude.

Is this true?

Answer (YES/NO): NO